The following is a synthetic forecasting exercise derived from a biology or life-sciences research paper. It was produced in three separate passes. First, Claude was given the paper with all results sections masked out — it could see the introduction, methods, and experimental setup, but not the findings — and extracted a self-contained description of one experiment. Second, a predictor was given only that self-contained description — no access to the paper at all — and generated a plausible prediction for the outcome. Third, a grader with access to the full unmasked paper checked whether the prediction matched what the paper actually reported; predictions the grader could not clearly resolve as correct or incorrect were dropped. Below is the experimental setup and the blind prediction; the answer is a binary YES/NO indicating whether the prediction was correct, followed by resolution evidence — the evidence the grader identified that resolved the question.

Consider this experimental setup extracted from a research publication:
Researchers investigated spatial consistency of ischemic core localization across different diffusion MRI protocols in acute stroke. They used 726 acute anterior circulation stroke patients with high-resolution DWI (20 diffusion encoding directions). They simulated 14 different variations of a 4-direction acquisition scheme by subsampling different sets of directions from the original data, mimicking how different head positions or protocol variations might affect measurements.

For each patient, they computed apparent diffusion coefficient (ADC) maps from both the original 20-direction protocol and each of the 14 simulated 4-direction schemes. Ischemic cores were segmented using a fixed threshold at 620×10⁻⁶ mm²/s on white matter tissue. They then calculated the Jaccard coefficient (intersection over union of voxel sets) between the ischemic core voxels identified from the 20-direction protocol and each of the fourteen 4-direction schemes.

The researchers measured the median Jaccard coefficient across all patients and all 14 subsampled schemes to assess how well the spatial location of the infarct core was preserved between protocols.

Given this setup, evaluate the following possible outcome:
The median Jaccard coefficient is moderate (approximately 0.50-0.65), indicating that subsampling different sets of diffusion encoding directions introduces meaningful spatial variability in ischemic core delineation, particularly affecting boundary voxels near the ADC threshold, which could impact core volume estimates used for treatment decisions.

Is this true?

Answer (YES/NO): NO